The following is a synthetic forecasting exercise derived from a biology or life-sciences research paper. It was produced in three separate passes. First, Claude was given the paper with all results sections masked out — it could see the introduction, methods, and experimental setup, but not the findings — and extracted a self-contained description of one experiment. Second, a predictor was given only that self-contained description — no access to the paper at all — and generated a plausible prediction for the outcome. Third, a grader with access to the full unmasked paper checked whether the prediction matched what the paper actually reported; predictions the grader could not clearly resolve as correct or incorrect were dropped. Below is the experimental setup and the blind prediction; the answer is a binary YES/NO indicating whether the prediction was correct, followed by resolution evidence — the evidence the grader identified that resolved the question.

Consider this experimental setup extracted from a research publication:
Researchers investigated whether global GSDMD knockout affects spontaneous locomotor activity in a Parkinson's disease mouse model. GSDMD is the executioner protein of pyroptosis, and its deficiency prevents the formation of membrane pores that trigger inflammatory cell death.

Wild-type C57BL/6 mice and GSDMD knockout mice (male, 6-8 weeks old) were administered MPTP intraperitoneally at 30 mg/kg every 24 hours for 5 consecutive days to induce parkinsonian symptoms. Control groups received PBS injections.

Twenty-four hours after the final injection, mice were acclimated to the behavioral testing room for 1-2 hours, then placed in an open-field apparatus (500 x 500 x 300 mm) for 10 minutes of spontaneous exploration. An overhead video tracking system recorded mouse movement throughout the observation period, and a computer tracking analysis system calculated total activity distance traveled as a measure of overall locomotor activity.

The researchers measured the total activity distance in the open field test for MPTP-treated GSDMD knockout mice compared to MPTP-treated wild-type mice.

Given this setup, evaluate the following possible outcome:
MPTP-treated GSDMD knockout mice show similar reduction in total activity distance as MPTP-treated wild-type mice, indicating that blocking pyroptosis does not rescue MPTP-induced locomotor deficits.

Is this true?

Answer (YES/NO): NO